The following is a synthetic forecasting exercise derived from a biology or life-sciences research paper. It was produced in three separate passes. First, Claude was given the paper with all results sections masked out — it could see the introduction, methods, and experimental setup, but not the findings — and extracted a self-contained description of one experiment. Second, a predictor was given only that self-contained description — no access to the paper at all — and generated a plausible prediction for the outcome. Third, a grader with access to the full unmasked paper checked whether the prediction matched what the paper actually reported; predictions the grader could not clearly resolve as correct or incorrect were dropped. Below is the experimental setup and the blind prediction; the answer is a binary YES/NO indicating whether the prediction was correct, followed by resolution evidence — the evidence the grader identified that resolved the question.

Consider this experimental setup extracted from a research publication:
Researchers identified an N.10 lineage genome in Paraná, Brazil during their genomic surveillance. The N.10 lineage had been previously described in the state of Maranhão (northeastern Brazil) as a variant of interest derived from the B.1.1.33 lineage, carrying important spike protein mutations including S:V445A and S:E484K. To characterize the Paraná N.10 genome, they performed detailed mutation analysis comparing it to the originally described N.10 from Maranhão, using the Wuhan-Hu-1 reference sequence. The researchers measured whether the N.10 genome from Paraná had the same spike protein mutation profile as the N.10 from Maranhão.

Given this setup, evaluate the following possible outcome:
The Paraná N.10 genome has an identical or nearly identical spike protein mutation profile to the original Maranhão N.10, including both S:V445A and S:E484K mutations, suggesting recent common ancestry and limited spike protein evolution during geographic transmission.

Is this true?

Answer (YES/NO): NO